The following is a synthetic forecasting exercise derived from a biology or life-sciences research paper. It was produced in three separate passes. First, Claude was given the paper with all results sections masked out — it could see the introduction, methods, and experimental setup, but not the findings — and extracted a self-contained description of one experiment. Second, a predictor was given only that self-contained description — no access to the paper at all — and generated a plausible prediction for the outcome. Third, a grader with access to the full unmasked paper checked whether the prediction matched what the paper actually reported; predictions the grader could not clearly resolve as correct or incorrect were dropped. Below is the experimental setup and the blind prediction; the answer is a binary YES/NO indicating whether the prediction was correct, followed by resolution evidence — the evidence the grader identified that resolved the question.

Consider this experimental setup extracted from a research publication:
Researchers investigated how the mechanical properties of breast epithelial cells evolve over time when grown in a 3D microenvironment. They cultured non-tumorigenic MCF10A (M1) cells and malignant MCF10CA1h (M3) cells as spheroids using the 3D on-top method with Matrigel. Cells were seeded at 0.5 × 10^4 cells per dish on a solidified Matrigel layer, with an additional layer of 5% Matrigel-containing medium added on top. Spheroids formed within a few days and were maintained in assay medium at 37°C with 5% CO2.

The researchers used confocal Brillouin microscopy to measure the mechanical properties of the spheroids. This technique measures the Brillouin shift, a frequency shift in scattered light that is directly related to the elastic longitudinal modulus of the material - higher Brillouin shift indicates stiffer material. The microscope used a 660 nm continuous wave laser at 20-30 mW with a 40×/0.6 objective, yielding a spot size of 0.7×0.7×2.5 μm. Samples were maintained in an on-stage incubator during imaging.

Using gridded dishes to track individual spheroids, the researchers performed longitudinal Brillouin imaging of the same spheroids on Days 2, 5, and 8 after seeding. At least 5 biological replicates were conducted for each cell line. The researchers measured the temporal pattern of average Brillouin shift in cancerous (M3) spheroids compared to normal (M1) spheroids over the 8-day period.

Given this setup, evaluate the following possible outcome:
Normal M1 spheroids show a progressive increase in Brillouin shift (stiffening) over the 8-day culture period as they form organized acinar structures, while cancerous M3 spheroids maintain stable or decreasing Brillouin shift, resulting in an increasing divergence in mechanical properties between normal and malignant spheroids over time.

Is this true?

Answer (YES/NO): NO